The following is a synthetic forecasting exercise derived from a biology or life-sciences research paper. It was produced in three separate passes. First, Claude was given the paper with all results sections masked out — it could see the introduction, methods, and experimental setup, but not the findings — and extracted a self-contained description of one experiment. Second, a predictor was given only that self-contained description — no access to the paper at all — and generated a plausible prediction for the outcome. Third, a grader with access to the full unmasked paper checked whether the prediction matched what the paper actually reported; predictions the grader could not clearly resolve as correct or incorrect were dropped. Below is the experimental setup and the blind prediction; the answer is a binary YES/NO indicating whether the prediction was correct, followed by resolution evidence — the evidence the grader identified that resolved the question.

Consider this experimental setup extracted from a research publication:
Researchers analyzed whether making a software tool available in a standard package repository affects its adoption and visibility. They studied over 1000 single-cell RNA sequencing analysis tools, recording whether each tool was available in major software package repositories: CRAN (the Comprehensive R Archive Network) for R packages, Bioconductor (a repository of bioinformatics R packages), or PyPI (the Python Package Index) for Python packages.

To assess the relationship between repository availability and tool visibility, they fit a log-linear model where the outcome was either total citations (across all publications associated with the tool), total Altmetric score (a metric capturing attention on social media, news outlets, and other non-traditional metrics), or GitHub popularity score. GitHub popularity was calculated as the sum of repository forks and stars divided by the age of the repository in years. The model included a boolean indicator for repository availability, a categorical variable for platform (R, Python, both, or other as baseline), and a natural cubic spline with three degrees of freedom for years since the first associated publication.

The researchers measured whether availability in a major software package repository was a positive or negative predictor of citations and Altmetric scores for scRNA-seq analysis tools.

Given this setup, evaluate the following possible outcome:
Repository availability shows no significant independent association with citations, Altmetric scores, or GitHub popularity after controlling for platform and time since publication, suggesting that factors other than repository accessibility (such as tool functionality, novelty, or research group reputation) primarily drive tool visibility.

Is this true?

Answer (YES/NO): NO